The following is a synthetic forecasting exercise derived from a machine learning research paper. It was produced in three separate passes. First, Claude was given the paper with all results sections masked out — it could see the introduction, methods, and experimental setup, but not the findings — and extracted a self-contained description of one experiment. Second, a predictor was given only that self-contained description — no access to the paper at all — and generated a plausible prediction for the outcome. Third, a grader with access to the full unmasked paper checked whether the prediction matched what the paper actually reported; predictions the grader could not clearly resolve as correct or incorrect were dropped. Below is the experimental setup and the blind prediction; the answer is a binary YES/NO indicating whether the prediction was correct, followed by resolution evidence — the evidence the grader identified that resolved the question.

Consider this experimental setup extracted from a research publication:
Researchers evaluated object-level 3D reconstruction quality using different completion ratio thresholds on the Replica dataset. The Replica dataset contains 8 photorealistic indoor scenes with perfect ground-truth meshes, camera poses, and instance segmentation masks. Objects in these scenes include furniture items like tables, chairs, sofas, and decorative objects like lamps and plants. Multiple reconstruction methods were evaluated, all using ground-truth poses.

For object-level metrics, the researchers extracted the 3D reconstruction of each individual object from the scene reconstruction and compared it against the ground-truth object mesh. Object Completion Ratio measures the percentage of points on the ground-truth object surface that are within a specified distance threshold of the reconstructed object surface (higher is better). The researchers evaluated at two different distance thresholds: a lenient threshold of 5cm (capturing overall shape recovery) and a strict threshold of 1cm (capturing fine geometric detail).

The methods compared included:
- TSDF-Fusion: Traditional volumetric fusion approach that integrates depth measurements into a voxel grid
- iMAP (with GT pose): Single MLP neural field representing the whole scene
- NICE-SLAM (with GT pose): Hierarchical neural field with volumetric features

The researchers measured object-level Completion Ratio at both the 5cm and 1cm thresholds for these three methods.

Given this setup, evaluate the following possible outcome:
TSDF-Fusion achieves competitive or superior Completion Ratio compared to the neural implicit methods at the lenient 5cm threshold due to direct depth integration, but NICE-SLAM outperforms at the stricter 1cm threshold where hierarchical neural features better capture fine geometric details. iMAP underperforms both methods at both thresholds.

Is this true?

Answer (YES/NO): NO